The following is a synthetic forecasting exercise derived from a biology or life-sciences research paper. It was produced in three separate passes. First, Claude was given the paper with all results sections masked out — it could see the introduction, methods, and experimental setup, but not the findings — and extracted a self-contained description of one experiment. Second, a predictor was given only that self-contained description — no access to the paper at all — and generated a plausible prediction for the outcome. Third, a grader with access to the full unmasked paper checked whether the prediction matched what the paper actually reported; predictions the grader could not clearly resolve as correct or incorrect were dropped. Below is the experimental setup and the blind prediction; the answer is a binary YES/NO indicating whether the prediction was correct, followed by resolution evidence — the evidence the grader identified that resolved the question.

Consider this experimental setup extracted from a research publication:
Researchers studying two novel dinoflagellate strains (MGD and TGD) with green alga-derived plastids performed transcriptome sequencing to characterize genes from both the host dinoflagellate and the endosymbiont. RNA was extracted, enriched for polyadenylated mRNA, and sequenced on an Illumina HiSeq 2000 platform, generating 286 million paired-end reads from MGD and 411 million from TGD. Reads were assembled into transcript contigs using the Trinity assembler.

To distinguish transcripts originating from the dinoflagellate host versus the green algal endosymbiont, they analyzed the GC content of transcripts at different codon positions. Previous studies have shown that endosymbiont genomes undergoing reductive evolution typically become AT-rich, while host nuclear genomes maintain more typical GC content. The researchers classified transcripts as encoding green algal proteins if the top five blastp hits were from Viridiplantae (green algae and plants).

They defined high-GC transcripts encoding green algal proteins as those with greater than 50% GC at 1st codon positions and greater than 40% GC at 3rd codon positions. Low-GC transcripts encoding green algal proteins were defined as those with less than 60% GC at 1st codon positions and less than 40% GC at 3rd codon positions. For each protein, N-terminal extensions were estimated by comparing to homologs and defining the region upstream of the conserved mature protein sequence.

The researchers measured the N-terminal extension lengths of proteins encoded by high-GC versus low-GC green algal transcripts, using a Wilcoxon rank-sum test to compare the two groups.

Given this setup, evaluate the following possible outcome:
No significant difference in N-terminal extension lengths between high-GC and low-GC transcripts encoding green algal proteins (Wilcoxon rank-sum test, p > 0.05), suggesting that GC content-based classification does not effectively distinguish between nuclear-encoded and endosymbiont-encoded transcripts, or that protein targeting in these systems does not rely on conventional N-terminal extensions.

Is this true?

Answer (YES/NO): NO